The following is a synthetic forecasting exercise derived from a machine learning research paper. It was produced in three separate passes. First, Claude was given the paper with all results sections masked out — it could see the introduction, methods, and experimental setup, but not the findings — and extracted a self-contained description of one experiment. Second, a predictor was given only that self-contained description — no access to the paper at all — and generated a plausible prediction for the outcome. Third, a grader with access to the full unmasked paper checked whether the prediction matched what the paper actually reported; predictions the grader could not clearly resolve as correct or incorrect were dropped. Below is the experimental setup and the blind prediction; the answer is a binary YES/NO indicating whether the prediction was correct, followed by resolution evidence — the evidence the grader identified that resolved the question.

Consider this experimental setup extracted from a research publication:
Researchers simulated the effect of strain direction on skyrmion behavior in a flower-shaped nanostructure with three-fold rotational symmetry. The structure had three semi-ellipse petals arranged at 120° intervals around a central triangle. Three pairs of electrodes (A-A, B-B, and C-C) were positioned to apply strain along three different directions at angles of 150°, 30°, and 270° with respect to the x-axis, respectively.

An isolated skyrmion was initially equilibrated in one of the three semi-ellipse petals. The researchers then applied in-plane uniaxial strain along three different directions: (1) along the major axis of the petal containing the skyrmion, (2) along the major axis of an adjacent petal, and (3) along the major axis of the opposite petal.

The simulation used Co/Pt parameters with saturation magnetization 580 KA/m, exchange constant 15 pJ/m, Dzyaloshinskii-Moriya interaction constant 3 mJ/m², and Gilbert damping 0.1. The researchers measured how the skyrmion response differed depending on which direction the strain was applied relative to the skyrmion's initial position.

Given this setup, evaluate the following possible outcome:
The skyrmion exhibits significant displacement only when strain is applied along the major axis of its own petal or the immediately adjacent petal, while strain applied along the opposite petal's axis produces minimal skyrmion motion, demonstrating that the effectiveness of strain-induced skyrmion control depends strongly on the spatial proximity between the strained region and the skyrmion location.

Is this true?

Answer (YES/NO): NO